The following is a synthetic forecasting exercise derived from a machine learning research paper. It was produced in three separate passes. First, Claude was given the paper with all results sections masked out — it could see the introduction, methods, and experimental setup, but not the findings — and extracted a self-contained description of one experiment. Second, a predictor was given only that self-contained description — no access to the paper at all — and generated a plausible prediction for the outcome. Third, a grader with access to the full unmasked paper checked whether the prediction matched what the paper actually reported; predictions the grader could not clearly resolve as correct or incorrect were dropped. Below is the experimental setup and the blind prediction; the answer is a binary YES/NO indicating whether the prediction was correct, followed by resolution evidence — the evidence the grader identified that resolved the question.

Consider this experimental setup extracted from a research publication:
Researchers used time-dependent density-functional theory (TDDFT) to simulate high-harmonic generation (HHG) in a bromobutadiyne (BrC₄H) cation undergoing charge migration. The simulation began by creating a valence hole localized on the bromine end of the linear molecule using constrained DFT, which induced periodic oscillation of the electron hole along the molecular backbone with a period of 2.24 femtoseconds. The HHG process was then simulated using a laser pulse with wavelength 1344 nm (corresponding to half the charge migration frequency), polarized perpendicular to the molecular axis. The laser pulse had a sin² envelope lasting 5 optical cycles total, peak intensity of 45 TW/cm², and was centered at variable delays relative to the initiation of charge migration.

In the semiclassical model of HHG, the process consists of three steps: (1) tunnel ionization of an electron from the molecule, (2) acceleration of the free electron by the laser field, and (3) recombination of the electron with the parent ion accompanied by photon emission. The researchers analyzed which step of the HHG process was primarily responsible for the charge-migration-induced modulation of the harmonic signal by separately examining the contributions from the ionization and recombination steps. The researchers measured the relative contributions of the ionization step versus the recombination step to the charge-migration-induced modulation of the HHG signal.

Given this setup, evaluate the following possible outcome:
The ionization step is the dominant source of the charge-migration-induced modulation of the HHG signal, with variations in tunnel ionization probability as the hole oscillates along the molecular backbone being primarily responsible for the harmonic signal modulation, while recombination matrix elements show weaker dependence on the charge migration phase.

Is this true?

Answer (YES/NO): NO